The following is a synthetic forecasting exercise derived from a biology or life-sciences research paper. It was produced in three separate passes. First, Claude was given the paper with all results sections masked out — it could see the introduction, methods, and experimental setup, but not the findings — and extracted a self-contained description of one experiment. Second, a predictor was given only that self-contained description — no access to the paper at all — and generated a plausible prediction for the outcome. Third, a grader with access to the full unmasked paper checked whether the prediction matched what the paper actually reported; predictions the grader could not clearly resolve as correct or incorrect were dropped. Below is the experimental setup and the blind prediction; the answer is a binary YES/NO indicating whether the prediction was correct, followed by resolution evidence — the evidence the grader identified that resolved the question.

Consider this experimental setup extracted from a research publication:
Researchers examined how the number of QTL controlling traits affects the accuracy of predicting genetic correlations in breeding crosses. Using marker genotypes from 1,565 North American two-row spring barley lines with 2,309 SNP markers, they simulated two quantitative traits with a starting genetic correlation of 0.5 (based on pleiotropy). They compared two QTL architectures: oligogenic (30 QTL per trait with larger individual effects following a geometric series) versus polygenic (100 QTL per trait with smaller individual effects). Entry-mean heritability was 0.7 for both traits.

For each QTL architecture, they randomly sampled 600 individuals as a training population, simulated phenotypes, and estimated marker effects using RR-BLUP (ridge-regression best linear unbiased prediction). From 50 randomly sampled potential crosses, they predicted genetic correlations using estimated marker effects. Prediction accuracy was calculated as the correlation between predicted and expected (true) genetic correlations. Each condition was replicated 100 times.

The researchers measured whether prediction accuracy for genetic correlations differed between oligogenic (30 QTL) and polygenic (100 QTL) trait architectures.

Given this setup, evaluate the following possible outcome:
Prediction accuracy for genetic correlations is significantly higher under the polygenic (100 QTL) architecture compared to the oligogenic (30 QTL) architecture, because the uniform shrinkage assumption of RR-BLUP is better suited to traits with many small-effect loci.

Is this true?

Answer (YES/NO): NO